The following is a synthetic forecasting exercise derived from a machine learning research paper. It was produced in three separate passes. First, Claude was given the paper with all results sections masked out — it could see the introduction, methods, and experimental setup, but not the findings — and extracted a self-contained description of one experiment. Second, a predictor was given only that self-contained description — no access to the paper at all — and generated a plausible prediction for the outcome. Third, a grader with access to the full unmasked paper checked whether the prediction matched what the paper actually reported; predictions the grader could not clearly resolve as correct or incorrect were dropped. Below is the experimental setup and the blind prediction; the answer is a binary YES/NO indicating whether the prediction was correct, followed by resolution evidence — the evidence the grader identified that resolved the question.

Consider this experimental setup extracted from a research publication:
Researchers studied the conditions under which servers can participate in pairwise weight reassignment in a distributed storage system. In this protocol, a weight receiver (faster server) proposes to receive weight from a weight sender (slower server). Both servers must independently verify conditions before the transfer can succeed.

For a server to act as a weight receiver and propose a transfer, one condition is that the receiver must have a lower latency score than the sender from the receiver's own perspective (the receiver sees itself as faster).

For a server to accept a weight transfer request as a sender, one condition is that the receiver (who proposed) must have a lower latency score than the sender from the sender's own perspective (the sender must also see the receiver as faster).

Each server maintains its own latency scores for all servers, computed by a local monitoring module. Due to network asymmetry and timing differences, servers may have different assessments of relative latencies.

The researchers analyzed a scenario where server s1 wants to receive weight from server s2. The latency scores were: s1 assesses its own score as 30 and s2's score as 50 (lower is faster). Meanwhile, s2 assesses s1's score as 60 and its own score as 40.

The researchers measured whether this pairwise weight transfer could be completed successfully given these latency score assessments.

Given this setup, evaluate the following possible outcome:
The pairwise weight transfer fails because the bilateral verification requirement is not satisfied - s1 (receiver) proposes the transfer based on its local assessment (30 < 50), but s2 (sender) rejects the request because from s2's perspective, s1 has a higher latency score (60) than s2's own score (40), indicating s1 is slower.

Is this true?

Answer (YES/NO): YES